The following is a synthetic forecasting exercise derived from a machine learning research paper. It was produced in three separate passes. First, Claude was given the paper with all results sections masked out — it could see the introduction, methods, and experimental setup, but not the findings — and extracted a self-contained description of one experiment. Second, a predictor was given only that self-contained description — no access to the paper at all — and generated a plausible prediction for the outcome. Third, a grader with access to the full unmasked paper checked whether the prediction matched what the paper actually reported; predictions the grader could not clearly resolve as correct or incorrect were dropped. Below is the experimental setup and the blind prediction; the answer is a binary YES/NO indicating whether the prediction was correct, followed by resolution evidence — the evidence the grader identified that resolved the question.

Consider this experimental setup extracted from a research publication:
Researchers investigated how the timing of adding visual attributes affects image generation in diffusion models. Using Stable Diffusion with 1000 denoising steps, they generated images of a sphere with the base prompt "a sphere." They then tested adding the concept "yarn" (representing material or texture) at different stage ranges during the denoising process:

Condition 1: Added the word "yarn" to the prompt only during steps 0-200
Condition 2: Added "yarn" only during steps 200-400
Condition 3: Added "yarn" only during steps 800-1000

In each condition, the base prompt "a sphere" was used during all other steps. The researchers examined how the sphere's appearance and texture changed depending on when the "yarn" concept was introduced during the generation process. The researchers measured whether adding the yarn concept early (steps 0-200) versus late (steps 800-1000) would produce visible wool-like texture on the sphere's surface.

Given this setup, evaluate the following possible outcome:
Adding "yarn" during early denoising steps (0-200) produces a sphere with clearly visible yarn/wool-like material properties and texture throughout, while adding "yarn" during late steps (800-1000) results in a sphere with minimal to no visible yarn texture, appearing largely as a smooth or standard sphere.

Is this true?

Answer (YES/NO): NO